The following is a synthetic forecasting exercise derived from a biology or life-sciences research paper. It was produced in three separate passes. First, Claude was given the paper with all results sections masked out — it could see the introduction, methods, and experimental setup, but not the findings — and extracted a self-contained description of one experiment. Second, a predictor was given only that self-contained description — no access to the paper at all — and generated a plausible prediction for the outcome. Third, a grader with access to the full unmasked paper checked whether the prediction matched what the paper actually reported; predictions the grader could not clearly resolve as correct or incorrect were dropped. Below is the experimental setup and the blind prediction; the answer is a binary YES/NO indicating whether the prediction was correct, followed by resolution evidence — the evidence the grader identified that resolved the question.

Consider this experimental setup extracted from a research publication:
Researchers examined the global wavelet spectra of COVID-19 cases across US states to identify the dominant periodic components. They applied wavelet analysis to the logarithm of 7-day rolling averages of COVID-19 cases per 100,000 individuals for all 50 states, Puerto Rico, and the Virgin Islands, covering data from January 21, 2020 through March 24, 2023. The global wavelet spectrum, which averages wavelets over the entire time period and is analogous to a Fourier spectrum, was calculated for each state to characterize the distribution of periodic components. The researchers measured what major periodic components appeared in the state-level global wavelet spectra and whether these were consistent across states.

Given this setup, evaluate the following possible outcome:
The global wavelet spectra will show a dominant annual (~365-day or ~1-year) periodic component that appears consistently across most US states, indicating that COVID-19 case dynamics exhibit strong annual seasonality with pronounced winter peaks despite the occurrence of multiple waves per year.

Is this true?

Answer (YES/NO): NO